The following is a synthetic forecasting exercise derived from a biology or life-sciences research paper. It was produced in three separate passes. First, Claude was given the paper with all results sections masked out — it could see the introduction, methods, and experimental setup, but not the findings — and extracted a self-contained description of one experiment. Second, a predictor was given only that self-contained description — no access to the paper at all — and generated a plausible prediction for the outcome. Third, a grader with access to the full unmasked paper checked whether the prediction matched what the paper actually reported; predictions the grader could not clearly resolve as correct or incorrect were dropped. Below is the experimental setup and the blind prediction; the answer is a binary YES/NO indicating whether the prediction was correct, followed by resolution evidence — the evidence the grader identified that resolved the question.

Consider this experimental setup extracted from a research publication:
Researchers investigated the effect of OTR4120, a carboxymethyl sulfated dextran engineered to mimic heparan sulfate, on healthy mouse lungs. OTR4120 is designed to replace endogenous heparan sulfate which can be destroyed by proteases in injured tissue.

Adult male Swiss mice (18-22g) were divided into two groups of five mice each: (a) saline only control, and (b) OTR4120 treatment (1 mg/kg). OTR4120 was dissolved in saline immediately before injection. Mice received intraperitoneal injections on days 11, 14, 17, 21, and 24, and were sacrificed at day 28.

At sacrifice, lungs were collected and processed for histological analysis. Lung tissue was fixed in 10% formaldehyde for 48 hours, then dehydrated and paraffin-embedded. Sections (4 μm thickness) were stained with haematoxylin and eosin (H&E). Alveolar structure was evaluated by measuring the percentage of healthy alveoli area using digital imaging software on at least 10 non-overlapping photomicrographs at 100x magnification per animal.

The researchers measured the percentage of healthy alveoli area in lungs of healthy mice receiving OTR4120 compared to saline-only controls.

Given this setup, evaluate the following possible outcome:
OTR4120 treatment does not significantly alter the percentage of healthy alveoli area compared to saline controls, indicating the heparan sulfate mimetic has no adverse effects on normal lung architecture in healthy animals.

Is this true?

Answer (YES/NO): YES